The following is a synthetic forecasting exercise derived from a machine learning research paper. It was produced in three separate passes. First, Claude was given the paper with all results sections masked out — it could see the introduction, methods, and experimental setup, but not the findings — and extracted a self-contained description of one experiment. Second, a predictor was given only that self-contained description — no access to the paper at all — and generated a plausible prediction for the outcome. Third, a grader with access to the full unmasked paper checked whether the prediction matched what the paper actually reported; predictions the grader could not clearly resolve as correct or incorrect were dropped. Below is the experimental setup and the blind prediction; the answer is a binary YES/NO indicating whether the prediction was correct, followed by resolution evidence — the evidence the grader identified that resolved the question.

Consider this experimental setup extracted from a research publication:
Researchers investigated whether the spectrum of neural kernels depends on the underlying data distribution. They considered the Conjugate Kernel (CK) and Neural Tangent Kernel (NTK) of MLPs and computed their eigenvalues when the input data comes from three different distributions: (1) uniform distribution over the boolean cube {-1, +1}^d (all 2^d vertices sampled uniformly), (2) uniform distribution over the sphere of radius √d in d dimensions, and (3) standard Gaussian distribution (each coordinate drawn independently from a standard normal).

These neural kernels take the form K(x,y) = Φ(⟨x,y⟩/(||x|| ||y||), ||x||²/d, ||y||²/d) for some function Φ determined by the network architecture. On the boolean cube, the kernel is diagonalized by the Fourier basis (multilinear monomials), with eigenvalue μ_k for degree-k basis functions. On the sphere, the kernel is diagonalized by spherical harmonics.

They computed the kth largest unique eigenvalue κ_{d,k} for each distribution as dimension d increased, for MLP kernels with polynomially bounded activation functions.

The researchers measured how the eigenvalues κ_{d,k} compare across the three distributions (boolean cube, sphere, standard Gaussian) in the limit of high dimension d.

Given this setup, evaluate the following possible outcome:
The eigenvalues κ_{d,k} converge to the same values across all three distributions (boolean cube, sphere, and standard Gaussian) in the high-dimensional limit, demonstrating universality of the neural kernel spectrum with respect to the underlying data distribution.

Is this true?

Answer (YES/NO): YES